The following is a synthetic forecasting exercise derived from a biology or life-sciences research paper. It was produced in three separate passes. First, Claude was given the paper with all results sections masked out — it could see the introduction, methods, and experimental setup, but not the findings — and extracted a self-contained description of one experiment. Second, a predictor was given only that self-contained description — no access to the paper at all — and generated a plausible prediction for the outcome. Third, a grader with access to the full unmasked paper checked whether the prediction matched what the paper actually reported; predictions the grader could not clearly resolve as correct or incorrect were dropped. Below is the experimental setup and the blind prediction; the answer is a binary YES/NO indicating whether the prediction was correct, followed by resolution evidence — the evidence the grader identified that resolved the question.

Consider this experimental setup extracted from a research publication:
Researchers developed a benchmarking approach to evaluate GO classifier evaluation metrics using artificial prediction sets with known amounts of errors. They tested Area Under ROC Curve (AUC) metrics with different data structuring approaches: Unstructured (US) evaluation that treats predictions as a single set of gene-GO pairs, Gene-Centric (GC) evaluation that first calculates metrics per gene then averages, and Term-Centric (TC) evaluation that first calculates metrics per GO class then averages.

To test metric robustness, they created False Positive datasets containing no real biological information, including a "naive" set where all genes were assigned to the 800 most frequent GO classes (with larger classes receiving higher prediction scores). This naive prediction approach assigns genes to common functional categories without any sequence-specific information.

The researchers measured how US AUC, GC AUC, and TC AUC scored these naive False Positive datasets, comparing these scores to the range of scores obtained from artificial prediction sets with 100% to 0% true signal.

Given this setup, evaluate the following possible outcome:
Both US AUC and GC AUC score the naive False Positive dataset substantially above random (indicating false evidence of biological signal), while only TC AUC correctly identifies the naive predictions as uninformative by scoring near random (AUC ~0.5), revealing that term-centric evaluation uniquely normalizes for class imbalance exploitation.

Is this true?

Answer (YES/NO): NO